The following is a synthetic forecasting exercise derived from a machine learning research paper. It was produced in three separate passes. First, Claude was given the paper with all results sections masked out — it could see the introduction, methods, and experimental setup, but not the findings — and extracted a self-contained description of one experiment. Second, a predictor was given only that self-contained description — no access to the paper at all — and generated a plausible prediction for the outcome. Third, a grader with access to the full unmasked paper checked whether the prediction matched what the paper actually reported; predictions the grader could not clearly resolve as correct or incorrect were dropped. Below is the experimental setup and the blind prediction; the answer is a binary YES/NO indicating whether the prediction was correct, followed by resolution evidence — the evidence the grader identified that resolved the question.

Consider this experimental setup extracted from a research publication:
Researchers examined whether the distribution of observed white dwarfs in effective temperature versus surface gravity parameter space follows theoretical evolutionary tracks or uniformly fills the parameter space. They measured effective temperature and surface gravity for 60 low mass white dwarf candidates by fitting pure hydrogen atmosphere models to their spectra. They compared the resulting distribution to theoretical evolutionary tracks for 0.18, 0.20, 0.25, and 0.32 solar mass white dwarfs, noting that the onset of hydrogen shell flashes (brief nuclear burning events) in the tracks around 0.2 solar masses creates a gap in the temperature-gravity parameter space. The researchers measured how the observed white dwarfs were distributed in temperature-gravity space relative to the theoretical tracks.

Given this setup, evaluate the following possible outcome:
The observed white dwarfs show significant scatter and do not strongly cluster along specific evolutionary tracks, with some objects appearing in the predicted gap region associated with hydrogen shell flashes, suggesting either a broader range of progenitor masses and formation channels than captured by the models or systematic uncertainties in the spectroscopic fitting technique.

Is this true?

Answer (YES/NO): NO